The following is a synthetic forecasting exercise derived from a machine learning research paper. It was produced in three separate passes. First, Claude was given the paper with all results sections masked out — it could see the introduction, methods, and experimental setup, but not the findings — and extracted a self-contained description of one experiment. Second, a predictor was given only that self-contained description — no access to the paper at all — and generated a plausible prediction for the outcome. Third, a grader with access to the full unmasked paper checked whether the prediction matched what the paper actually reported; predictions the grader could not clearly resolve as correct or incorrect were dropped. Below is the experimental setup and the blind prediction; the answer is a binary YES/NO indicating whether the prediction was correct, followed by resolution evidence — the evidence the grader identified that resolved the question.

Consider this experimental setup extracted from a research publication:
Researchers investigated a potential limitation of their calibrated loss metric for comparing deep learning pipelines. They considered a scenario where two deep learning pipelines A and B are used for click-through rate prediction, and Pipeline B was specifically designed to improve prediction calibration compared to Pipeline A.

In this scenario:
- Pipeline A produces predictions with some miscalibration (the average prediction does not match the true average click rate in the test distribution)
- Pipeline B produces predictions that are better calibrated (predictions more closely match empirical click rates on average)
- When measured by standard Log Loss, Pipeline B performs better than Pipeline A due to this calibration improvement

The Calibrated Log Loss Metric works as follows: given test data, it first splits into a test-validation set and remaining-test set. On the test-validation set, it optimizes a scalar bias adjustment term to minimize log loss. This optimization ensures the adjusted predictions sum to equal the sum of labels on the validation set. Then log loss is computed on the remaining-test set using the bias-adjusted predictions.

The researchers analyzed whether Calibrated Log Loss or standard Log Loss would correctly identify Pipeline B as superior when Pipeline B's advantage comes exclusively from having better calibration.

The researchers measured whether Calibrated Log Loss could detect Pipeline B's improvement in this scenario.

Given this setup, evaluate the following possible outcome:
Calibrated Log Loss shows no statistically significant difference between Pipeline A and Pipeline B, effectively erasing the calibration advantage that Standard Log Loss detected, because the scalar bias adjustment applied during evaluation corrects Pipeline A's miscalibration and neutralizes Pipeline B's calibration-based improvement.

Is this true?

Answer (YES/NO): YES